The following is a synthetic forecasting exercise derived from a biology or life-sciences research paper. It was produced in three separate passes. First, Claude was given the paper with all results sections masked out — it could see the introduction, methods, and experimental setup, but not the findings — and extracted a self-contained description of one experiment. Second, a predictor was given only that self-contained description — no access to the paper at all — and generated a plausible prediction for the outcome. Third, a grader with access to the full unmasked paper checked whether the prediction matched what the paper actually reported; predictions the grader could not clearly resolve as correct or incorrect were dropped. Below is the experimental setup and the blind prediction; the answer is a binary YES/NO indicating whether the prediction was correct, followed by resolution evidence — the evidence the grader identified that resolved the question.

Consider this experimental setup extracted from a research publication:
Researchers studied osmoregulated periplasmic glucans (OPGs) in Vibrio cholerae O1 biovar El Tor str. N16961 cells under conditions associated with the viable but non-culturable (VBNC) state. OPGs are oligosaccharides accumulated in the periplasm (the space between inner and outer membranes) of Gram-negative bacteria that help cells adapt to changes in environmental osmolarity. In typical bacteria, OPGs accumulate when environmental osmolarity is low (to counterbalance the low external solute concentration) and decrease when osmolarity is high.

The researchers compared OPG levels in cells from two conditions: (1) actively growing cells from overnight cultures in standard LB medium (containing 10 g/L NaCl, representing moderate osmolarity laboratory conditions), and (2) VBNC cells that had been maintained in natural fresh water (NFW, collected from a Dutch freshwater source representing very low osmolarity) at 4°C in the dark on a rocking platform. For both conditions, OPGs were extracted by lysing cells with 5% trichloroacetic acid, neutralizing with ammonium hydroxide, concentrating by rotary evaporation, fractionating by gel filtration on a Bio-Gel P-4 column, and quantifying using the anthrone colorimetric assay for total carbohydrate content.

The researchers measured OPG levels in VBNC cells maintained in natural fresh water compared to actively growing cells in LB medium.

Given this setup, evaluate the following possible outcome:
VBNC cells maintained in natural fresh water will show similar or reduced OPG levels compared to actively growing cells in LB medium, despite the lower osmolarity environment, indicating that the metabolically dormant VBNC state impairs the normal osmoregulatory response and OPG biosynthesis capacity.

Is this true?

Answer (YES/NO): YES